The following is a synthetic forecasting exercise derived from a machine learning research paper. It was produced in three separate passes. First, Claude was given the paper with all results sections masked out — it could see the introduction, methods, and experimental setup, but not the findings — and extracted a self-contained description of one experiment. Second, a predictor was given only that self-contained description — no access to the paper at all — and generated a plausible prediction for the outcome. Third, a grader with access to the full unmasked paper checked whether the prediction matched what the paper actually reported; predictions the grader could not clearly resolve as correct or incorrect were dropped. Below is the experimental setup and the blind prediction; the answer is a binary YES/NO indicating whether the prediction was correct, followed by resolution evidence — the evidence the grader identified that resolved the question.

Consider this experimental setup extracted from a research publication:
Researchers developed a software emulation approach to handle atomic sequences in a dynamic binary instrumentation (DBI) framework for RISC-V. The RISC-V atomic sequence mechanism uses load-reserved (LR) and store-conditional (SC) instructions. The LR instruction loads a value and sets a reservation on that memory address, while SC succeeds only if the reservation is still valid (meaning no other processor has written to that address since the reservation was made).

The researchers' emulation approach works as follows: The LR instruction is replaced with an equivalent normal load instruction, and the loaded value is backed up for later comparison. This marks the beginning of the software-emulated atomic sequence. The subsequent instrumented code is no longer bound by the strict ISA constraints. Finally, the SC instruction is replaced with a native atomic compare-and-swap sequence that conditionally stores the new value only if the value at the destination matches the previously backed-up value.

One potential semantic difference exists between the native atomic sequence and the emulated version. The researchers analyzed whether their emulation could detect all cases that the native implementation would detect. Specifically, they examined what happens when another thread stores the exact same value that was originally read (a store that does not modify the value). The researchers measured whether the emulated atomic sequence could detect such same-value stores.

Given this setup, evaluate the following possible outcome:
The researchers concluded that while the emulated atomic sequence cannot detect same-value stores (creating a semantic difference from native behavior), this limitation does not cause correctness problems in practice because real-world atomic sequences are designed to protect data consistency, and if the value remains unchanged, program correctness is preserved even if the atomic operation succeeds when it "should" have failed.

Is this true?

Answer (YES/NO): NO